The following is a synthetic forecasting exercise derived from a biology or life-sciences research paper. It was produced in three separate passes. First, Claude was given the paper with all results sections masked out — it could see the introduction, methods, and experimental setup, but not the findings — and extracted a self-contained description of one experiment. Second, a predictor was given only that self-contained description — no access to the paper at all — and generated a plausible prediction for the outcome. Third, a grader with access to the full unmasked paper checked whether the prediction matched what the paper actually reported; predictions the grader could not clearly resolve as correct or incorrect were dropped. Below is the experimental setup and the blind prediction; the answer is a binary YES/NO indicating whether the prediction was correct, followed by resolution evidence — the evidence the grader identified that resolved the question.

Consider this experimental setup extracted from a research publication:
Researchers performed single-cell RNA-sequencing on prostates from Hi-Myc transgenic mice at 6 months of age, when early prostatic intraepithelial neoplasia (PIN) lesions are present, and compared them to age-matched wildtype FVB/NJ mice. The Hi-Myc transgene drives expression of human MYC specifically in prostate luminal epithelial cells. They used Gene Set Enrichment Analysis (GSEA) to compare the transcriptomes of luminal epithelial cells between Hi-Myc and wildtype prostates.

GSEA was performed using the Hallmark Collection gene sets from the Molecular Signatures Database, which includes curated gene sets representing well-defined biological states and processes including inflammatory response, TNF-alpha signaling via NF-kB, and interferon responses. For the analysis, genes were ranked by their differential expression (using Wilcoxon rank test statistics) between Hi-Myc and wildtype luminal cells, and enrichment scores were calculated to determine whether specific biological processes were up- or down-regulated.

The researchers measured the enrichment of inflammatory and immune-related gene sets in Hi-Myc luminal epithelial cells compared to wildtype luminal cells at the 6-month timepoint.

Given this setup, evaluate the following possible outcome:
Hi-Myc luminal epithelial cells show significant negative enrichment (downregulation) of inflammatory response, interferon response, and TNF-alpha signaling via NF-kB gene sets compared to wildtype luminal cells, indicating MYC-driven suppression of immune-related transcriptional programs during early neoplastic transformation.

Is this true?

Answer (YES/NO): NO